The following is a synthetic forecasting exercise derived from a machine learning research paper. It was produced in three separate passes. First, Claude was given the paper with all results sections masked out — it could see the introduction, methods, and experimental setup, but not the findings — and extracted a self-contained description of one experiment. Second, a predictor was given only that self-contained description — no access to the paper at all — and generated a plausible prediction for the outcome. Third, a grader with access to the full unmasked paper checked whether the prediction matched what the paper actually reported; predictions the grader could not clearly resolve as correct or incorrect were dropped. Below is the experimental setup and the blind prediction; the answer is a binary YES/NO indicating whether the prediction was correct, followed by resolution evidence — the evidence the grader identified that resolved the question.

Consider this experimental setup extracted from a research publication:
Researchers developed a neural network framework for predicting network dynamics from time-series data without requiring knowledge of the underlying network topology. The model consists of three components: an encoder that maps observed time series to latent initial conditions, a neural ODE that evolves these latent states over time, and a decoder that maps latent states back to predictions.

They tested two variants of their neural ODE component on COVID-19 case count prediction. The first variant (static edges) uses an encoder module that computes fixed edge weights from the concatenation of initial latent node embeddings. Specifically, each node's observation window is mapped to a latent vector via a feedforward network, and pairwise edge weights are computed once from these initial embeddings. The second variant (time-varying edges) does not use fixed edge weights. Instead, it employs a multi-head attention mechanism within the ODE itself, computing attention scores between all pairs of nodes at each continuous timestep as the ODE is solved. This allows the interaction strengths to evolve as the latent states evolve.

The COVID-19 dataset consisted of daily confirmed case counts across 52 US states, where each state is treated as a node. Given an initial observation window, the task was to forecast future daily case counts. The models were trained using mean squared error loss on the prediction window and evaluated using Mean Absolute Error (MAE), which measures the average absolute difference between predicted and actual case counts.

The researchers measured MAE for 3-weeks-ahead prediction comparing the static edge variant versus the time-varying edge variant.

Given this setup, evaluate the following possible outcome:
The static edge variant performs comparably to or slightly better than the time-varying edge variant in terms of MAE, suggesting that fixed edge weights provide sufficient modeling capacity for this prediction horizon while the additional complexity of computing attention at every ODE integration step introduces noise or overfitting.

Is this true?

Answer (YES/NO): NO